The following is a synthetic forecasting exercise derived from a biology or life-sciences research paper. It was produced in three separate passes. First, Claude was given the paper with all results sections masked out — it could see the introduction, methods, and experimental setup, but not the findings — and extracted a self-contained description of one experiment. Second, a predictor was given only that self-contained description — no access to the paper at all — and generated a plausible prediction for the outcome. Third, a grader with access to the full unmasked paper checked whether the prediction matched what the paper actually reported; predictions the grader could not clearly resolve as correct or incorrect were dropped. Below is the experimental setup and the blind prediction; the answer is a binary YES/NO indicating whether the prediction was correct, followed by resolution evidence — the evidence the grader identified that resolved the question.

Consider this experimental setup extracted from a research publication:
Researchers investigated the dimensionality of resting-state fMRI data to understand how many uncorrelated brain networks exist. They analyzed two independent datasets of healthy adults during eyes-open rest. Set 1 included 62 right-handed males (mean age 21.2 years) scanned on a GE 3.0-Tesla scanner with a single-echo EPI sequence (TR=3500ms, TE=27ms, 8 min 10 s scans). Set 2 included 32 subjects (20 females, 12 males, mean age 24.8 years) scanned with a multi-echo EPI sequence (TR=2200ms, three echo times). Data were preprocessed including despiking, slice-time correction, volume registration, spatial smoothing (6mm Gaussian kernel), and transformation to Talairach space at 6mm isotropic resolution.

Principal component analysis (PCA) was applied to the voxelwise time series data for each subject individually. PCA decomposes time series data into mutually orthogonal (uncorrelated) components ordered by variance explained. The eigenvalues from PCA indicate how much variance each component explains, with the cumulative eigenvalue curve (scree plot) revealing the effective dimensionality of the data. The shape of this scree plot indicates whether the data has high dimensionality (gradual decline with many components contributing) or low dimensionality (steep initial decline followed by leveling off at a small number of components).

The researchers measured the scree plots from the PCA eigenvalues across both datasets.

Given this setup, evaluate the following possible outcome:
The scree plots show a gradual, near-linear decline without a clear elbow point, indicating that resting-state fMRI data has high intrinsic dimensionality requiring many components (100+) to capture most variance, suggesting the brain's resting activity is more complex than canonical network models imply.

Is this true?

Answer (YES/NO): NO